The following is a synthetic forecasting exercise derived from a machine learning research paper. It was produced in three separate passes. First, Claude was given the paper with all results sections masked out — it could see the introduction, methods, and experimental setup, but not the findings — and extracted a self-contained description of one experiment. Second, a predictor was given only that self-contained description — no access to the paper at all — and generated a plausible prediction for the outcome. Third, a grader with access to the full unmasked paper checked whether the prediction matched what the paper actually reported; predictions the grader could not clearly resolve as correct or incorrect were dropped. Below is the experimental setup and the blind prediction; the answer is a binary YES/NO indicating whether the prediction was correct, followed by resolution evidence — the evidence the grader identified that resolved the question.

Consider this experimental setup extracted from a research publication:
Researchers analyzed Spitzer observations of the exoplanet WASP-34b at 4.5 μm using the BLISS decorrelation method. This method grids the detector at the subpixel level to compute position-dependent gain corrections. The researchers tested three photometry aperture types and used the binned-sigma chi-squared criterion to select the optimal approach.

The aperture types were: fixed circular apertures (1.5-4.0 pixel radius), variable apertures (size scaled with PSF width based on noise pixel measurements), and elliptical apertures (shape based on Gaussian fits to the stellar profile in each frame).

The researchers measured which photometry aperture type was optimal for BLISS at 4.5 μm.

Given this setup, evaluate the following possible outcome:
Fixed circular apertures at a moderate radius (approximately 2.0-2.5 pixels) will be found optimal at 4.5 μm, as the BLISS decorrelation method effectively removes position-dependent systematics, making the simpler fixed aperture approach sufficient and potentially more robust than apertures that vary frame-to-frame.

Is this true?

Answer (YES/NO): YES